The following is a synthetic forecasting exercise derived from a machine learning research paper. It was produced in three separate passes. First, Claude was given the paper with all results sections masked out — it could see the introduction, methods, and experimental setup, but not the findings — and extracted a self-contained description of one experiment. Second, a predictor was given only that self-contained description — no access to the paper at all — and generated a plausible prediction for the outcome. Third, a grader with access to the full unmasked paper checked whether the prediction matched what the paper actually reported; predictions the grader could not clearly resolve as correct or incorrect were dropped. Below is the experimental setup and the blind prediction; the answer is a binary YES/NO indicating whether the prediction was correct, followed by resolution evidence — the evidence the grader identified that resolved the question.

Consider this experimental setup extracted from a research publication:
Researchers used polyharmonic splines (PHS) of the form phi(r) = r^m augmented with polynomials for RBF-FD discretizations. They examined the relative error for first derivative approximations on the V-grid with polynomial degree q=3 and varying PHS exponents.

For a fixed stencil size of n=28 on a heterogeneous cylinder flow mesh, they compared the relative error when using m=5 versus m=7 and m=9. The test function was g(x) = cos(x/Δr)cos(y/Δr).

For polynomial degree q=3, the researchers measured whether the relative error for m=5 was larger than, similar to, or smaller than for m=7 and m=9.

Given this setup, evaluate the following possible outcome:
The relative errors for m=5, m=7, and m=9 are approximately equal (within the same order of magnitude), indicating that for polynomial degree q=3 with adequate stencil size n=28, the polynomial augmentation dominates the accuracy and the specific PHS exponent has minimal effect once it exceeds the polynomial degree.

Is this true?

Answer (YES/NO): NO